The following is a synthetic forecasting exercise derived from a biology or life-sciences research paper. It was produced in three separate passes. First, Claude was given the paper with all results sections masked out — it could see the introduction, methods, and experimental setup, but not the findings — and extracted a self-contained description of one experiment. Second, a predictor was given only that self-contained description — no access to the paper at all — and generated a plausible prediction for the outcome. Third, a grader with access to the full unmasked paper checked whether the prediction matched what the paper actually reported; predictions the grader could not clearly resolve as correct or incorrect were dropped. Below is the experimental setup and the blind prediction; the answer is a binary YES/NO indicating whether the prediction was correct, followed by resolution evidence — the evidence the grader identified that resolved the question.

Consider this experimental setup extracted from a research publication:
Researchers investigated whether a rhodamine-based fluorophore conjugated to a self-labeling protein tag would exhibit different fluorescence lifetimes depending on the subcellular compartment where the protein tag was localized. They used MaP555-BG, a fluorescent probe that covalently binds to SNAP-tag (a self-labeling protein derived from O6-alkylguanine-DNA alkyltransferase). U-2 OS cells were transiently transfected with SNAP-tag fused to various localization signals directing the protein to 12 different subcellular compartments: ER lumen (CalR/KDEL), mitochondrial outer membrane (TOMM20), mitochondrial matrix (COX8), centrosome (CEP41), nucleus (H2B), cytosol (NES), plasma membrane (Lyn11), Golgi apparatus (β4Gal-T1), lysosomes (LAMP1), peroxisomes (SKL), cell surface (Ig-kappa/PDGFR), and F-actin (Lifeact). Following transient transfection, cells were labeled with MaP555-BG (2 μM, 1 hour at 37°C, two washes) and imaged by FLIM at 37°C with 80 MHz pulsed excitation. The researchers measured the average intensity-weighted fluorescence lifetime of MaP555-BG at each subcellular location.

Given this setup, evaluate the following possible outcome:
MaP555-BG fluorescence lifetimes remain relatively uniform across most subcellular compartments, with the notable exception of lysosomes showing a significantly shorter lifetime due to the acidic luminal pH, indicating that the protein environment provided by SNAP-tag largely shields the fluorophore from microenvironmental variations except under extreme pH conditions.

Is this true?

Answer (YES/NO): NO